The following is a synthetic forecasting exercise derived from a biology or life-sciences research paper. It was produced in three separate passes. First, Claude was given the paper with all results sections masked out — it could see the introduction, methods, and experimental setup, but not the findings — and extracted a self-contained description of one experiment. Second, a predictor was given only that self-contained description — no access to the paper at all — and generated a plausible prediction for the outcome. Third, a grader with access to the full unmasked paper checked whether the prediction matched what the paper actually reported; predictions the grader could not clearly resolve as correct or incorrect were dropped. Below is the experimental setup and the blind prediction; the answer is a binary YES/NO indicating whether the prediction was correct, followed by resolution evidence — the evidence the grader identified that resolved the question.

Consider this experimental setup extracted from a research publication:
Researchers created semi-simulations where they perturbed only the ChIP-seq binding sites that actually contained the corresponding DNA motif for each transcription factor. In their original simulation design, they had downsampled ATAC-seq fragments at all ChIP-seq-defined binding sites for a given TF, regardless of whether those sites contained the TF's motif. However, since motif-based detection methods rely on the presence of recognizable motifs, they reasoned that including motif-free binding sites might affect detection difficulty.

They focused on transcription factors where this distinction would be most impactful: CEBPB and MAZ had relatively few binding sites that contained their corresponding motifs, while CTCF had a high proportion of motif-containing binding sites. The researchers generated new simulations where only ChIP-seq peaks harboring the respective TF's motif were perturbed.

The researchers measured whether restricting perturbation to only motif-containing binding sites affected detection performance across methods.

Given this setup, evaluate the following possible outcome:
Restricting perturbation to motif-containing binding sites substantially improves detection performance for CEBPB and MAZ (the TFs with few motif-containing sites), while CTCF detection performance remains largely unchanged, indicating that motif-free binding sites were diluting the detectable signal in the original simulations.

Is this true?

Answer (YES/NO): NO